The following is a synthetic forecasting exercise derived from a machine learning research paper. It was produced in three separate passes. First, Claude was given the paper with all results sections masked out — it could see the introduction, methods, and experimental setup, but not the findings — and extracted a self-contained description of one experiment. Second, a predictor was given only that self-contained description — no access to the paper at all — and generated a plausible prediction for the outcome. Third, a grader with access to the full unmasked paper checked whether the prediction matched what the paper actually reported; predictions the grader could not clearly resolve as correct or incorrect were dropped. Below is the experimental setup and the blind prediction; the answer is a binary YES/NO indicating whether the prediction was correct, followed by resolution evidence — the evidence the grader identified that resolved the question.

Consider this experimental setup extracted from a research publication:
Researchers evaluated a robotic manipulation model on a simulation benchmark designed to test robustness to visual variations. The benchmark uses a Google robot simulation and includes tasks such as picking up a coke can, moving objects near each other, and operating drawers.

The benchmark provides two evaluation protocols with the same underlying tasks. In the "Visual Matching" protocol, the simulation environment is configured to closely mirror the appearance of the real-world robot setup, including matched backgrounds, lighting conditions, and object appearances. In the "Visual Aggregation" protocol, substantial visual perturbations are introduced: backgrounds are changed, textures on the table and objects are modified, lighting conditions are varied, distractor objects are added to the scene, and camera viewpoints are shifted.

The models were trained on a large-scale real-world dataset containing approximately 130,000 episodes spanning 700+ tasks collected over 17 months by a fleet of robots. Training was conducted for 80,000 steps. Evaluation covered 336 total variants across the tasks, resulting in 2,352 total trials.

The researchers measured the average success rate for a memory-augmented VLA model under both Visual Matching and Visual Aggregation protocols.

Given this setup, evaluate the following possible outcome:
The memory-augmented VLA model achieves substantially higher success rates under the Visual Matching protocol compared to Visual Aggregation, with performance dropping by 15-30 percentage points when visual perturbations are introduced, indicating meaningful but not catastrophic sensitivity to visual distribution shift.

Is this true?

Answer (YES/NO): NO